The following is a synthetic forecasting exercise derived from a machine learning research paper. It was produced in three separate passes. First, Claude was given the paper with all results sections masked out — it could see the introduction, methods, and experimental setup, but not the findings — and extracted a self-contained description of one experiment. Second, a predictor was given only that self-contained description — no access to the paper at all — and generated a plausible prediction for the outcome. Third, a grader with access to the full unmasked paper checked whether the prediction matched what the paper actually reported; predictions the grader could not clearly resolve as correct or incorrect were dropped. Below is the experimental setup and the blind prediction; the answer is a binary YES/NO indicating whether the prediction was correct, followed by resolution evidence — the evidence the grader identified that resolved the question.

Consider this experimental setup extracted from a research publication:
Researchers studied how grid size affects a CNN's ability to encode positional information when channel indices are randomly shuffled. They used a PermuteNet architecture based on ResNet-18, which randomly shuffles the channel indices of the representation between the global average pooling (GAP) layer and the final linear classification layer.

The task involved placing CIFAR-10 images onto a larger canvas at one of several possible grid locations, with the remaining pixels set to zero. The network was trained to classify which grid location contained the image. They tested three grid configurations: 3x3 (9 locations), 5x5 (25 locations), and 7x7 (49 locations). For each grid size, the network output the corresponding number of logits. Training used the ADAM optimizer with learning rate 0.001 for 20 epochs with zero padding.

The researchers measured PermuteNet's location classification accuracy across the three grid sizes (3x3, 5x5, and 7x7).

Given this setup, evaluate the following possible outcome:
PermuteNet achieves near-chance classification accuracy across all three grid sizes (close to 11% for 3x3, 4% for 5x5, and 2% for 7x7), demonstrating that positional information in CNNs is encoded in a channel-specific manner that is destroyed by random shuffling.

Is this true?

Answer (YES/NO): NO